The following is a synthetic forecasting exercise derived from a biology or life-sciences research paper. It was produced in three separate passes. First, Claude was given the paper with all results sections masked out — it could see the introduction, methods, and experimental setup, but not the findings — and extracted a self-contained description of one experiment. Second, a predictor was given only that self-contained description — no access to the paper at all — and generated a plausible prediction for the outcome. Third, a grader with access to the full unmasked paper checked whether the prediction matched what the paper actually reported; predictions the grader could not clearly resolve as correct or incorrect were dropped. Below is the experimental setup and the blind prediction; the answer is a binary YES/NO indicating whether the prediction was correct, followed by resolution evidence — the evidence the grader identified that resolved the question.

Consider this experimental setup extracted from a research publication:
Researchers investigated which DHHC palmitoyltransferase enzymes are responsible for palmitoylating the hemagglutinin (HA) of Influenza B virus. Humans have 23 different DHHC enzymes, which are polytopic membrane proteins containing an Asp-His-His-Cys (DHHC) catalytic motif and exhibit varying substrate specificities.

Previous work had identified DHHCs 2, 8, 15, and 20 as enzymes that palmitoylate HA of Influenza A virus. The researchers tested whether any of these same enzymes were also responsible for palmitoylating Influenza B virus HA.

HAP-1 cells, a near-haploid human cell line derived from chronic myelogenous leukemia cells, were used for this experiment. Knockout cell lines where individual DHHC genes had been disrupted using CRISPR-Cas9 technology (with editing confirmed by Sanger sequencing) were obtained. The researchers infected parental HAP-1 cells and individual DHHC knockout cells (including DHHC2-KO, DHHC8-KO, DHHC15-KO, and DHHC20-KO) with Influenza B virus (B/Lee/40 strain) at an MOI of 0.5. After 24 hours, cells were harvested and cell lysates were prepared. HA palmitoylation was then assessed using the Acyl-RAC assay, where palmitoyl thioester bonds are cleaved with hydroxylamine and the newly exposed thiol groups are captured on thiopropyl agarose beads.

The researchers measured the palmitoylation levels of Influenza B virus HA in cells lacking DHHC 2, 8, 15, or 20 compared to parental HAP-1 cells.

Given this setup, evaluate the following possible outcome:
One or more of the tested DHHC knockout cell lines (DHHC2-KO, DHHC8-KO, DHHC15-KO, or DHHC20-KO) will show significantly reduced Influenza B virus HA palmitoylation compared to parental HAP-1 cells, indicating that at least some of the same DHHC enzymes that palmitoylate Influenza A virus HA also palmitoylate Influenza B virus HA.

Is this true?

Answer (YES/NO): YES